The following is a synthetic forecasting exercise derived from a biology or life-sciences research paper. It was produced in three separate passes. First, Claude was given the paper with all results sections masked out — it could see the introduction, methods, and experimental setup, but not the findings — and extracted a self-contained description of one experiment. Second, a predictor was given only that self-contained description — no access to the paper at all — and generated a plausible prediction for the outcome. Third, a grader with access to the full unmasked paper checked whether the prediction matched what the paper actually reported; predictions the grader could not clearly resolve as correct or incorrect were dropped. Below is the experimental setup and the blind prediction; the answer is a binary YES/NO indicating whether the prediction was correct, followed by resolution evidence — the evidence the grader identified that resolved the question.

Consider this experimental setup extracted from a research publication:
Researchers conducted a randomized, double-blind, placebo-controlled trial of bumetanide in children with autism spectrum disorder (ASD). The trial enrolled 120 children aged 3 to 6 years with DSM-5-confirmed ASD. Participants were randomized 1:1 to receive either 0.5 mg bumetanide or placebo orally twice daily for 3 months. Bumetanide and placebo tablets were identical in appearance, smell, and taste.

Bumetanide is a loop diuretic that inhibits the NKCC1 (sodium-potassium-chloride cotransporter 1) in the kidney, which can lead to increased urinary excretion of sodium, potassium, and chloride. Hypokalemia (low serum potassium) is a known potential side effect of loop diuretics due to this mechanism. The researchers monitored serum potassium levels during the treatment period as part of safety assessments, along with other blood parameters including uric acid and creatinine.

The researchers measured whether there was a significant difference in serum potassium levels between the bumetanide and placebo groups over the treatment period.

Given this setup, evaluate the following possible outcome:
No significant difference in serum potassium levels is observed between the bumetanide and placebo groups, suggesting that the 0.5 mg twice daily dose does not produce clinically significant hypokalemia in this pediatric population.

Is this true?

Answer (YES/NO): NO